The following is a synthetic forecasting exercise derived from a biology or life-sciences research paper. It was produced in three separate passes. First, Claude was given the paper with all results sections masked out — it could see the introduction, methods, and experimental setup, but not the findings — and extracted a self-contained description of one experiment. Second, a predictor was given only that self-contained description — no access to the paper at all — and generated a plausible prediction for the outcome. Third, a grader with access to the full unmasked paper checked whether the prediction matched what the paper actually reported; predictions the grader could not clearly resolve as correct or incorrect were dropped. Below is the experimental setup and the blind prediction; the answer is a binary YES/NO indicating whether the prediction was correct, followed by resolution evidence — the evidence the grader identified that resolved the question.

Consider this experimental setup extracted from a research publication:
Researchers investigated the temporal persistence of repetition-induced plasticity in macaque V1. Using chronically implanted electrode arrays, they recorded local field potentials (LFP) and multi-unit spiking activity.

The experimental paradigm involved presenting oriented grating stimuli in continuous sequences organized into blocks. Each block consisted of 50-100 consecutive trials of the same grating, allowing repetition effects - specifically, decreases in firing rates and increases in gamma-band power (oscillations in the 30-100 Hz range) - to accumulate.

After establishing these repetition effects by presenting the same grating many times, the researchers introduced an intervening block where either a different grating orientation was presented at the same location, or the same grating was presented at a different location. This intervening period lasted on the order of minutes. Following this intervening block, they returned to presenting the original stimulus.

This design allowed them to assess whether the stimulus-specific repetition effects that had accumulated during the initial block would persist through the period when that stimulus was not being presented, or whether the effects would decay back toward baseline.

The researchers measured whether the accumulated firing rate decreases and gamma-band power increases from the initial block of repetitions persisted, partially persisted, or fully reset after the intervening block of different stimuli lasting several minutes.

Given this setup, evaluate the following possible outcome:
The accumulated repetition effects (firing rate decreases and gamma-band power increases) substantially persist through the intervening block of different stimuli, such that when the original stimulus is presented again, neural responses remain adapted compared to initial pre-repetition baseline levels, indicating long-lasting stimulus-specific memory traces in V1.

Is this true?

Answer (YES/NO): NO